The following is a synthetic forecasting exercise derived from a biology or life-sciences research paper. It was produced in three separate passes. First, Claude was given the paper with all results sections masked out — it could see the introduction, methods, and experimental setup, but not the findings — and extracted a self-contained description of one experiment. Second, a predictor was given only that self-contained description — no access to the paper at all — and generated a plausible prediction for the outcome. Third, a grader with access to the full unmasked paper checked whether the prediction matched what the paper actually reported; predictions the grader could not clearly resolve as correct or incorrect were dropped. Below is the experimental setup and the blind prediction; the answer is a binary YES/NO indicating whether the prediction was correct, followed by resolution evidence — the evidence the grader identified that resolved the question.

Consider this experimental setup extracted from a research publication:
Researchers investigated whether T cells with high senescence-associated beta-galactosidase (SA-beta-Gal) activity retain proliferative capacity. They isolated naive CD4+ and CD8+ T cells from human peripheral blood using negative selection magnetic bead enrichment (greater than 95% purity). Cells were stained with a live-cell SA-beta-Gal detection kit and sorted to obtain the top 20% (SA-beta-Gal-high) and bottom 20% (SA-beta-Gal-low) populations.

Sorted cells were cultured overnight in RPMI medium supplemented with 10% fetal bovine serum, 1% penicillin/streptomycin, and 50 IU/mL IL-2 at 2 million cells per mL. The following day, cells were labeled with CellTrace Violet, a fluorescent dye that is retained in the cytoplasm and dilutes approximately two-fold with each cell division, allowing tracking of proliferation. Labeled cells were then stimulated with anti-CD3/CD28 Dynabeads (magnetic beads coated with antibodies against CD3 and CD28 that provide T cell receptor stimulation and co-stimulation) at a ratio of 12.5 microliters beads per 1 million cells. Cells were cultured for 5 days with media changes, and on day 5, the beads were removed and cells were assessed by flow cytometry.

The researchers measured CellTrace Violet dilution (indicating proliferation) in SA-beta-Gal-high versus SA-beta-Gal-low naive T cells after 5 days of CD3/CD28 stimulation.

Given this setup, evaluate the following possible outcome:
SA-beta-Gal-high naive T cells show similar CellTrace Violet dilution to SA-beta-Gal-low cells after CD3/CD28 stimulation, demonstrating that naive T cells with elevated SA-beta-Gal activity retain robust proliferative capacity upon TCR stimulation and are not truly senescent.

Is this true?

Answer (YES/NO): YES